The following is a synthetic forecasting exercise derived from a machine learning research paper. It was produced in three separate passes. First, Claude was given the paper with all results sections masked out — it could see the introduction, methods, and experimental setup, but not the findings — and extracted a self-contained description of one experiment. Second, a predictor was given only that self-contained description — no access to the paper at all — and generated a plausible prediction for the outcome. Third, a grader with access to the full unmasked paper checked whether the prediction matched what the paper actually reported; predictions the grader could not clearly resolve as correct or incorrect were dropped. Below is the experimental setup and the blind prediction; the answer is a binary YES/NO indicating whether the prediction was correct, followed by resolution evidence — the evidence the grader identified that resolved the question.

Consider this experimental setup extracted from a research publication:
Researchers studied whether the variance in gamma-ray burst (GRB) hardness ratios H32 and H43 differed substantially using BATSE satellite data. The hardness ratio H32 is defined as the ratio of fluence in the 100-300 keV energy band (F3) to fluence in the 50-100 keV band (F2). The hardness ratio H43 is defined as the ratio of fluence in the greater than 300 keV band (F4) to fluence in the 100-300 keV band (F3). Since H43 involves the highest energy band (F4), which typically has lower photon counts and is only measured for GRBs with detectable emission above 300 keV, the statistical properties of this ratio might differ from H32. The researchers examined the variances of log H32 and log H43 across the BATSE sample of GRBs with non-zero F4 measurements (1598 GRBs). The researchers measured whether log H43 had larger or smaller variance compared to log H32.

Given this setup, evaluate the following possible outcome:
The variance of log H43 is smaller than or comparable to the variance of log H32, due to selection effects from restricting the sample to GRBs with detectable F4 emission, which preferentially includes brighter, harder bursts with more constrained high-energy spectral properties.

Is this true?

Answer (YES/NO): NO